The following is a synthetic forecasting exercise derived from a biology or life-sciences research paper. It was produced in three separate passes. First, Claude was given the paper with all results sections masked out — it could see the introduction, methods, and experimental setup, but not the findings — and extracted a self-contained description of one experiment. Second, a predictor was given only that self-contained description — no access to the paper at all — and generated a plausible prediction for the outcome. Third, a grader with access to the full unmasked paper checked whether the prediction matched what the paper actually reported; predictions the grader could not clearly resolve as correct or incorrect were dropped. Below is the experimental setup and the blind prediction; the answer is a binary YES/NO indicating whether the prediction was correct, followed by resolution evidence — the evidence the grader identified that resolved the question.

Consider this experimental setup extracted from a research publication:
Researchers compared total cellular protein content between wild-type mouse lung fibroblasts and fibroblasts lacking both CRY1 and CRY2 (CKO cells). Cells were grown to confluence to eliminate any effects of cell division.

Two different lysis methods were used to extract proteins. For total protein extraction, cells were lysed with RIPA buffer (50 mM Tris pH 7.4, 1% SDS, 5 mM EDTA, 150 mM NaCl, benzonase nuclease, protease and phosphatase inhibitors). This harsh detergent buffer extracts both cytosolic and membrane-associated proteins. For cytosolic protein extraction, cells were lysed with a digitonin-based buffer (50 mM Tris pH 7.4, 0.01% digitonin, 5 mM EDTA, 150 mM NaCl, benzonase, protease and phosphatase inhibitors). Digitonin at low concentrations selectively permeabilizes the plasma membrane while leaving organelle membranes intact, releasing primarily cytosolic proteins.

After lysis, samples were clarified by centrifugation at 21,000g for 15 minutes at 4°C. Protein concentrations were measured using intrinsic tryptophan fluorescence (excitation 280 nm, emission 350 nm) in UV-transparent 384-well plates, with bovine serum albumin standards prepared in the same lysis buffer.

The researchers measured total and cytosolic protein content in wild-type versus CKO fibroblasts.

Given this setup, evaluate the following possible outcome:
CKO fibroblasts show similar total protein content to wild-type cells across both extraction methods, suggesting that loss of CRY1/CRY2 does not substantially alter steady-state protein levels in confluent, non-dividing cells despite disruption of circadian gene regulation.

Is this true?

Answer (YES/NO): NO